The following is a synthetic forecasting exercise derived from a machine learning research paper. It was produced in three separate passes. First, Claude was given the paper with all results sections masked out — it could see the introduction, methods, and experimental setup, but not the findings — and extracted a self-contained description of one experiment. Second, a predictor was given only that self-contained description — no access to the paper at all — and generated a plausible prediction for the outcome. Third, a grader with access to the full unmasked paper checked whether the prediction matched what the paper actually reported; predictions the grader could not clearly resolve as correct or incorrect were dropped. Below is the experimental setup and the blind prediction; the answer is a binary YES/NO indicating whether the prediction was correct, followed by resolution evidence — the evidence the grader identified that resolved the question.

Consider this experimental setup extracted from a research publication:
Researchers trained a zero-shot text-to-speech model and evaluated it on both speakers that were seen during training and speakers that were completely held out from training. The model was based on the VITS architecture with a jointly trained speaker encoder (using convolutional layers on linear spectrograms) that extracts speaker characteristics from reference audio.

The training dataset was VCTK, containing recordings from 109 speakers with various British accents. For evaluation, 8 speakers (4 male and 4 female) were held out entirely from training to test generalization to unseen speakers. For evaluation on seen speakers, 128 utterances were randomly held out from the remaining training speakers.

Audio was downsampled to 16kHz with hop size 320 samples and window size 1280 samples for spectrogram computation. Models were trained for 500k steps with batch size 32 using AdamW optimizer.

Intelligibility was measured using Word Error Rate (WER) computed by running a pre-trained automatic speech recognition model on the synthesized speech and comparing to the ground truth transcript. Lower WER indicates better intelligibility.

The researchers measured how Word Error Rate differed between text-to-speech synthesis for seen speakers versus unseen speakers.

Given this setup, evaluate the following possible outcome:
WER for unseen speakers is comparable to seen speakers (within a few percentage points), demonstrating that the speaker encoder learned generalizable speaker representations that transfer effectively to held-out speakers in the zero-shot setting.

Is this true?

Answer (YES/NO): YES